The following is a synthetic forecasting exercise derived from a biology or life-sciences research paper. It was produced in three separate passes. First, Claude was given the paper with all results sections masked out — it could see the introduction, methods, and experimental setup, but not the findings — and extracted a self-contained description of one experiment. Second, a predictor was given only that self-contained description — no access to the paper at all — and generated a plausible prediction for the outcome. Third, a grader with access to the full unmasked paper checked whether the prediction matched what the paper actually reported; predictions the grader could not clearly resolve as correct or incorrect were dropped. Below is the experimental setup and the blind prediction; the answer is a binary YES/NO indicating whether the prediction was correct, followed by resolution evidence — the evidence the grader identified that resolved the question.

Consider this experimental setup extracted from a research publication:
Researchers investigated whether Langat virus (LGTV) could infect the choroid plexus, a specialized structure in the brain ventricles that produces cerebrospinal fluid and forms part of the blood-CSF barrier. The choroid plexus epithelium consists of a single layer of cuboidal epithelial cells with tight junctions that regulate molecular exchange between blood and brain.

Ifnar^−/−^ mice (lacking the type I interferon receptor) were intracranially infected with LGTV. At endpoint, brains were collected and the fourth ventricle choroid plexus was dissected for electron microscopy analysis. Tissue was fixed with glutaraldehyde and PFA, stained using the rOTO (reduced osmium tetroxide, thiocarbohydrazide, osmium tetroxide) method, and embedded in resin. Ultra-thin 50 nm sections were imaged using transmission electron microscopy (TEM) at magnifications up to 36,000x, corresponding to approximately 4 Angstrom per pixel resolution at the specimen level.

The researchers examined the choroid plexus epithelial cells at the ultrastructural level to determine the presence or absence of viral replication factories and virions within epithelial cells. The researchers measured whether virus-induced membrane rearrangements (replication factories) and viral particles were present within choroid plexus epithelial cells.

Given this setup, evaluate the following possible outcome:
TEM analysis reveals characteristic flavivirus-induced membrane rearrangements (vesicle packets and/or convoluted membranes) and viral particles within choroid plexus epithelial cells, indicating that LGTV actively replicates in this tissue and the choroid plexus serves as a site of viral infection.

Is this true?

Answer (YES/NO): YES